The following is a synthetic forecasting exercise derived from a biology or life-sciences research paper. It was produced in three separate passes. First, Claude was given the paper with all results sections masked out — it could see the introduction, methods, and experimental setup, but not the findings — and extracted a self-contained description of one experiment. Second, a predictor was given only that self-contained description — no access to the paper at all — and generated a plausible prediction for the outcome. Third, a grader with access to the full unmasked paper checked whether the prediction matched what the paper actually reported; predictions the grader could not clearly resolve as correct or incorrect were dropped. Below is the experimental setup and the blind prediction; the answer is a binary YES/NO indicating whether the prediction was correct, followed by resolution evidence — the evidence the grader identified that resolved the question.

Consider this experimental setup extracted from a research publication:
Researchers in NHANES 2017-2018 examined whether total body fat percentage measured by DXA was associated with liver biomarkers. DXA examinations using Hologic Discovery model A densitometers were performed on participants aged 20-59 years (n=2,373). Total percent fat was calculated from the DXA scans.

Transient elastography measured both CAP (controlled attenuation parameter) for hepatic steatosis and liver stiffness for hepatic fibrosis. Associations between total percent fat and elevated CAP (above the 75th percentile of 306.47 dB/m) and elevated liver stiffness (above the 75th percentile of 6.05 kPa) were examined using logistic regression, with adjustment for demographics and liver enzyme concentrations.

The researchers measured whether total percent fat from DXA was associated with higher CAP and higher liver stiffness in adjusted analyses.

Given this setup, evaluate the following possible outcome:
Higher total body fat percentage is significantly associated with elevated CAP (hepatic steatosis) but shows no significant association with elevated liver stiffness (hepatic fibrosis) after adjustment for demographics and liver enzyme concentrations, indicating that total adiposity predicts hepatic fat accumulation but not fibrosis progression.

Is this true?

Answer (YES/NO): YES